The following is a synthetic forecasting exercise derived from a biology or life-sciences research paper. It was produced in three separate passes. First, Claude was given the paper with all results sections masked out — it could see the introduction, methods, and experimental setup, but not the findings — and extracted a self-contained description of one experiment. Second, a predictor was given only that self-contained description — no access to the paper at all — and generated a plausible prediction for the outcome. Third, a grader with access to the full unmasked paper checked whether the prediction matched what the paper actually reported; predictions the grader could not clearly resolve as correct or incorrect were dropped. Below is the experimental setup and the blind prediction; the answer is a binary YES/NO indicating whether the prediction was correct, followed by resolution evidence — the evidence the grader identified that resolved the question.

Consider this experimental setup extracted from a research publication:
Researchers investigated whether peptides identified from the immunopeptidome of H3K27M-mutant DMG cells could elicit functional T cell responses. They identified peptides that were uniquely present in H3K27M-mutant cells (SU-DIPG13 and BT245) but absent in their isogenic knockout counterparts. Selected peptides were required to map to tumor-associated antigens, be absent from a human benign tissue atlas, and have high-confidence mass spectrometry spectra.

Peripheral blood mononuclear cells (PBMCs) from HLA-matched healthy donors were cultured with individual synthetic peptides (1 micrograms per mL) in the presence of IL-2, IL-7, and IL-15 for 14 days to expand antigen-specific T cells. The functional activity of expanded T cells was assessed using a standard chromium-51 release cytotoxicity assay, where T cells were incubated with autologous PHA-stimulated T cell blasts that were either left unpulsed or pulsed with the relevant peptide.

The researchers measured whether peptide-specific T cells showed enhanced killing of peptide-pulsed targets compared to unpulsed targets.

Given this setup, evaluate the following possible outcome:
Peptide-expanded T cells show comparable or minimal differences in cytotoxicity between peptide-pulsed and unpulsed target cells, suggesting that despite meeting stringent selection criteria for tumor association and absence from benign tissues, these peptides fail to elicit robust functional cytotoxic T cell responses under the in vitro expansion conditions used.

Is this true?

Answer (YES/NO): NO